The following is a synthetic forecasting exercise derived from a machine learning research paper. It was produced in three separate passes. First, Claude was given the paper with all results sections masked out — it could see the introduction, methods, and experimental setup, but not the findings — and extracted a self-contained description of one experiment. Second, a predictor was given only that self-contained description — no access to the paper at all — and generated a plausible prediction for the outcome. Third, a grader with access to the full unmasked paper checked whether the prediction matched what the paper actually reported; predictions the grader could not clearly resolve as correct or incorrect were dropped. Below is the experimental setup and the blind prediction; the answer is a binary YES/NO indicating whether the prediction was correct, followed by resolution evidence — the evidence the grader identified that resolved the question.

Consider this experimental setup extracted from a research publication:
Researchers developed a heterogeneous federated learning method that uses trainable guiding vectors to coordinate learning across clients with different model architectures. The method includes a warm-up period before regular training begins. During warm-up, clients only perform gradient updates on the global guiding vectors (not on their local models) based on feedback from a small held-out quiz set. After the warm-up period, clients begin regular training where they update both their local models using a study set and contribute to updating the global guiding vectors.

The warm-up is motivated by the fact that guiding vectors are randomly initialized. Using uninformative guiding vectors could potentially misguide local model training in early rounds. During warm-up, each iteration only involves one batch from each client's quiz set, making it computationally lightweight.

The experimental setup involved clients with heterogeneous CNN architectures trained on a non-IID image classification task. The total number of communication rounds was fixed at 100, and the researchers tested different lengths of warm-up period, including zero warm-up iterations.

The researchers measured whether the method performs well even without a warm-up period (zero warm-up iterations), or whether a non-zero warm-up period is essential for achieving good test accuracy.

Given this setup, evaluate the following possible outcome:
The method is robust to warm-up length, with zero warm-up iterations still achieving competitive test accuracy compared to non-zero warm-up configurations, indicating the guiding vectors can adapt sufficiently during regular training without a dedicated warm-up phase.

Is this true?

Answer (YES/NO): YES